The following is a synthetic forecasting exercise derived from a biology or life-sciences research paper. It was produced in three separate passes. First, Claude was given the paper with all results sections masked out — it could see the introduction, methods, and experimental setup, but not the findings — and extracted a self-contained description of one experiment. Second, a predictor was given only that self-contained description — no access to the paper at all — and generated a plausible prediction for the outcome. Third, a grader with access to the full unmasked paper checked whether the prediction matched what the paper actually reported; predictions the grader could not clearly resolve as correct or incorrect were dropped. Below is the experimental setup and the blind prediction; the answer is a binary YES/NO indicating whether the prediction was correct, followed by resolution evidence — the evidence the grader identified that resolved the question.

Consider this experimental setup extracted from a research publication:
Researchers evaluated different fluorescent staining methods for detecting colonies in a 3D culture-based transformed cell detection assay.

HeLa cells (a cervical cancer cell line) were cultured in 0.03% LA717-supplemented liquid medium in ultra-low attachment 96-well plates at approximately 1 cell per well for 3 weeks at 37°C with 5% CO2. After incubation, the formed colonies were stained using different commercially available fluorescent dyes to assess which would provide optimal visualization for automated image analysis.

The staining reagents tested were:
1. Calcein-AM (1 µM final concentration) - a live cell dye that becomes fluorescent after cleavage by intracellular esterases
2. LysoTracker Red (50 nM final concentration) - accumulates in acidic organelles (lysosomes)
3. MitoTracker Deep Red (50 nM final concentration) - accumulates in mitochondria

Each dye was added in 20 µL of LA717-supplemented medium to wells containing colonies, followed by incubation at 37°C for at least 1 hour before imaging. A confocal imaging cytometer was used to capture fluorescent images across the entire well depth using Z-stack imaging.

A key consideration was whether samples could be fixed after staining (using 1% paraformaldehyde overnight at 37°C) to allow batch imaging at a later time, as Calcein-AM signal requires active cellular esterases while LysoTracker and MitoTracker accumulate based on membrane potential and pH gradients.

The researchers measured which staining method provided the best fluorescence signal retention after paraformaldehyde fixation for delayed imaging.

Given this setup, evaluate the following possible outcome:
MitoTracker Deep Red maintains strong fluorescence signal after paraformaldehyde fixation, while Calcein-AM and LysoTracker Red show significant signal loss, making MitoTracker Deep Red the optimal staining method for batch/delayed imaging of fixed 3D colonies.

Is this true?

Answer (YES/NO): NO